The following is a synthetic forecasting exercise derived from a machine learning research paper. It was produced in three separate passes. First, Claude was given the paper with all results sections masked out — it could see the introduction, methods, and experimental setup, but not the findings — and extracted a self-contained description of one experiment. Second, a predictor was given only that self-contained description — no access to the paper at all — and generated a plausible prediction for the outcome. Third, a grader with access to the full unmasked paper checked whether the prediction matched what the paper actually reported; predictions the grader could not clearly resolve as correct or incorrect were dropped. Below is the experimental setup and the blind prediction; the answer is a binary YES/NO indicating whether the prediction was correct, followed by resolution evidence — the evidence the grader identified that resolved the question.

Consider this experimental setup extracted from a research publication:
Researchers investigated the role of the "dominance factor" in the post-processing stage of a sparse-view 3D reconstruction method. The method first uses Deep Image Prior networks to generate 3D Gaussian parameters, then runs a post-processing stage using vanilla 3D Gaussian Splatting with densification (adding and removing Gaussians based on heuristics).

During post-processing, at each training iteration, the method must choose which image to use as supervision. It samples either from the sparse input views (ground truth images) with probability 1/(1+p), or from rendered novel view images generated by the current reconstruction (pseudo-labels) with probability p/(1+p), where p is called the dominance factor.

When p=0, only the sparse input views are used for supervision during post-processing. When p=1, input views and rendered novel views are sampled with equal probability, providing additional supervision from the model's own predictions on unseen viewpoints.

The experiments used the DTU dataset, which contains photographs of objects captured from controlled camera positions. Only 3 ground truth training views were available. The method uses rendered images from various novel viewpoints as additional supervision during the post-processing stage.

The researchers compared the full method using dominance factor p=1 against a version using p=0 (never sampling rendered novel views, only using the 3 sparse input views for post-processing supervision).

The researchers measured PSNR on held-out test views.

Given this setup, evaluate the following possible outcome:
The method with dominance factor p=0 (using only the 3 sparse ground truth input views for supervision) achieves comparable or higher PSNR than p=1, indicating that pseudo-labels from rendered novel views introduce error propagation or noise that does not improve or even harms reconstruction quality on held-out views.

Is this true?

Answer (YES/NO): NO